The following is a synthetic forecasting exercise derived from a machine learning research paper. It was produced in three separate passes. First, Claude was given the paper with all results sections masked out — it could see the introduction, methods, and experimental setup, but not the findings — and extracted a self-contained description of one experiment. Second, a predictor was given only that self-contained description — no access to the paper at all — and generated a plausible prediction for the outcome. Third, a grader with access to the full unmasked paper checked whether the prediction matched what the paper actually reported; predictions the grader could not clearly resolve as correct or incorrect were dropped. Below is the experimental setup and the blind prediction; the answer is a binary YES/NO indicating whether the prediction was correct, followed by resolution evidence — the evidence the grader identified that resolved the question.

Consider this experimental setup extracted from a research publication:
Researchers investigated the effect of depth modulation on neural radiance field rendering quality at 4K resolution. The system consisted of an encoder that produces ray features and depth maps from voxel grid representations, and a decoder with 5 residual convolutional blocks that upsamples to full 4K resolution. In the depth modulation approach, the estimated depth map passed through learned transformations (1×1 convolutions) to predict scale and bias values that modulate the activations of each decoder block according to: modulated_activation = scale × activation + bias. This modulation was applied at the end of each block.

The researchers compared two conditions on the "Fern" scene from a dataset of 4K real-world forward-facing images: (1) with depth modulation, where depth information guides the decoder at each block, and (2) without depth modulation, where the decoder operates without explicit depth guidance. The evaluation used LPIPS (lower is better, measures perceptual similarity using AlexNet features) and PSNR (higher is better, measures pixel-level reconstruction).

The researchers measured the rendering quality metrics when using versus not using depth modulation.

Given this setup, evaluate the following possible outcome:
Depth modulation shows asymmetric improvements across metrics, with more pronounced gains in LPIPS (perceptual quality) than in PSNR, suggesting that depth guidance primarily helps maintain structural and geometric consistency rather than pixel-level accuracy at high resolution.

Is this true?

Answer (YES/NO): YES